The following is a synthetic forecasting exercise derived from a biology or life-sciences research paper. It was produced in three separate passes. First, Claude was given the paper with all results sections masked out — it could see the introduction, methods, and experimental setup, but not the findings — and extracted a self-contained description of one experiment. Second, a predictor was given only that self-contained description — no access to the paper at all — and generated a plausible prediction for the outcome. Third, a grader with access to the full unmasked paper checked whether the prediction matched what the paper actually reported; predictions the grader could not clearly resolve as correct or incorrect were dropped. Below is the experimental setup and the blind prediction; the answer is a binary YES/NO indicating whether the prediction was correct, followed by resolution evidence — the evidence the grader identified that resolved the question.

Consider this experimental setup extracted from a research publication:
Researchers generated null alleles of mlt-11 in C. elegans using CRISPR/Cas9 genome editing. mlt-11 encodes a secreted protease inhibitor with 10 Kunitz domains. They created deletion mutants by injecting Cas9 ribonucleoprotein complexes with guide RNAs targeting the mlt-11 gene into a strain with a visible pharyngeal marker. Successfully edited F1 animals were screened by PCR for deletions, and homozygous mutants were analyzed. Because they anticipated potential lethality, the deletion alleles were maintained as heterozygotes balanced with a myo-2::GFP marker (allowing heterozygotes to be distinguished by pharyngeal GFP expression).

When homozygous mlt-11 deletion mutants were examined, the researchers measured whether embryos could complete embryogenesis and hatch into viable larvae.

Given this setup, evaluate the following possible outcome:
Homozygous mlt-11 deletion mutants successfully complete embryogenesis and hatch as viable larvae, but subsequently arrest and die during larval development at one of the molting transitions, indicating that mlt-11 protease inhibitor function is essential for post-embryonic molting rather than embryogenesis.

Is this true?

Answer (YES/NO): NO